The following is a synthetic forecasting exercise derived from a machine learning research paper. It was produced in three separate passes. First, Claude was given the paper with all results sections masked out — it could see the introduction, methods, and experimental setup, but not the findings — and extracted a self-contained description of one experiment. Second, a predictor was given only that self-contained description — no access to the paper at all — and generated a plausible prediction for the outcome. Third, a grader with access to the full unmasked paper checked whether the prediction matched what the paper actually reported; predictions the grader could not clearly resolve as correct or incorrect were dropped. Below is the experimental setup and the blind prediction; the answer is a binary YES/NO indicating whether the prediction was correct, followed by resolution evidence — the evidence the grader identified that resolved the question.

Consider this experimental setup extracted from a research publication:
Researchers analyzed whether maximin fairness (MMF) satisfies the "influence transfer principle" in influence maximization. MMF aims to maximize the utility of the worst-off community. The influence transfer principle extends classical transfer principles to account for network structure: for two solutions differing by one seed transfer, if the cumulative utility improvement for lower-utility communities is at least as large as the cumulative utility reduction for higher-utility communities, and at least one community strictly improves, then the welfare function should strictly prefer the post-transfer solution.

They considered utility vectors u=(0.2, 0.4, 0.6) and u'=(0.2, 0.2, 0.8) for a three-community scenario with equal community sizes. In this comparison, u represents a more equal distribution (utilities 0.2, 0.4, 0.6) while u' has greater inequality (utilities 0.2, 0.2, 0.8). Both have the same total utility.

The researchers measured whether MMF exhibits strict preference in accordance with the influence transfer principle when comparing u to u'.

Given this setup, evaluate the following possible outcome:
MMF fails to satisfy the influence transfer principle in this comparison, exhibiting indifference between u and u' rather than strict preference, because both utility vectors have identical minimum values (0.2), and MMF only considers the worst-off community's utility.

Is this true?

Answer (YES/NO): YES